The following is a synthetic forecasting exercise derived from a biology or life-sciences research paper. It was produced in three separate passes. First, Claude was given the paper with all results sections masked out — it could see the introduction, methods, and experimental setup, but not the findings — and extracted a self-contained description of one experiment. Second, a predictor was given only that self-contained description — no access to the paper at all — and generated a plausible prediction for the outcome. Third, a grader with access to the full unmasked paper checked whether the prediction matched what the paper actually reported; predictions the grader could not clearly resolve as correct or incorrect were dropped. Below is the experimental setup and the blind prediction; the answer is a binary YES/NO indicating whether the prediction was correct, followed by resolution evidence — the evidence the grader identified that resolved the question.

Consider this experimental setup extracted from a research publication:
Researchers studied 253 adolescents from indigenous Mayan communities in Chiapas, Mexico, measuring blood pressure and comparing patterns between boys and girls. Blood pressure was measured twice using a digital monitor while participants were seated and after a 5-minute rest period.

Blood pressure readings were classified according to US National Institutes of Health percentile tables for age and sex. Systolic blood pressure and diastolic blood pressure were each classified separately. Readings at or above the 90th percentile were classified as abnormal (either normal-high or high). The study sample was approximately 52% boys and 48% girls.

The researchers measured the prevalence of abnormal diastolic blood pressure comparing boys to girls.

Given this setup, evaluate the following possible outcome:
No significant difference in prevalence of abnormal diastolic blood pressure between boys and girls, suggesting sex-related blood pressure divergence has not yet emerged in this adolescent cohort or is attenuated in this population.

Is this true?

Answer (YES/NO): NO